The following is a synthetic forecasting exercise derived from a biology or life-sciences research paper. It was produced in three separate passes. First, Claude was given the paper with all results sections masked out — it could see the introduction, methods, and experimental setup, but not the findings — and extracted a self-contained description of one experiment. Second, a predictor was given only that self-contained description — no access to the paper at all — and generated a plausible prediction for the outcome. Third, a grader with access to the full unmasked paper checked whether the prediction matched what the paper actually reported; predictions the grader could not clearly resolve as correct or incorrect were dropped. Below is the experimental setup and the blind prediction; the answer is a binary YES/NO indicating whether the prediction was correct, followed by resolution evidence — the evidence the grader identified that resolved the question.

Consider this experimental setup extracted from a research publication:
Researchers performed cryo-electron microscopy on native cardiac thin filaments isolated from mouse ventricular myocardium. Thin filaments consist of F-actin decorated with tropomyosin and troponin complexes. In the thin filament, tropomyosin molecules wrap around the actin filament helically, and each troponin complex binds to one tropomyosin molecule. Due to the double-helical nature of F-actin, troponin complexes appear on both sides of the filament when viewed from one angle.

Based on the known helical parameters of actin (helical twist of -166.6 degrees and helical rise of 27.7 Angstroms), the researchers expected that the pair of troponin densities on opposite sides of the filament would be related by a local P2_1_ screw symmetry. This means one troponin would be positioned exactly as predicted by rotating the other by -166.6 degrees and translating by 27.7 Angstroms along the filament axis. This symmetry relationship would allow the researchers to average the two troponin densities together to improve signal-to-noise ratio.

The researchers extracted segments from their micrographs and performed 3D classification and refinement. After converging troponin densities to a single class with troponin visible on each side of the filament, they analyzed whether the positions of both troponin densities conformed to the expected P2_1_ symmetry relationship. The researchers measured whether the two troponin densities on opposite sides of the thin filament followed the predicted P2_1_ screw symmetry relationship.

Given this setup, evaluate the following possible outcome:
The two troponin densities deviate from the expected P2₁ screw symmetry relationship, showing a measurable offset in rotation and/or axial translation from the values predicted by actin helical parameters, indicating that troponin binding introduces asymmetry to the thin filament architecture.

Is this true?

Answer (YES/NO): YES